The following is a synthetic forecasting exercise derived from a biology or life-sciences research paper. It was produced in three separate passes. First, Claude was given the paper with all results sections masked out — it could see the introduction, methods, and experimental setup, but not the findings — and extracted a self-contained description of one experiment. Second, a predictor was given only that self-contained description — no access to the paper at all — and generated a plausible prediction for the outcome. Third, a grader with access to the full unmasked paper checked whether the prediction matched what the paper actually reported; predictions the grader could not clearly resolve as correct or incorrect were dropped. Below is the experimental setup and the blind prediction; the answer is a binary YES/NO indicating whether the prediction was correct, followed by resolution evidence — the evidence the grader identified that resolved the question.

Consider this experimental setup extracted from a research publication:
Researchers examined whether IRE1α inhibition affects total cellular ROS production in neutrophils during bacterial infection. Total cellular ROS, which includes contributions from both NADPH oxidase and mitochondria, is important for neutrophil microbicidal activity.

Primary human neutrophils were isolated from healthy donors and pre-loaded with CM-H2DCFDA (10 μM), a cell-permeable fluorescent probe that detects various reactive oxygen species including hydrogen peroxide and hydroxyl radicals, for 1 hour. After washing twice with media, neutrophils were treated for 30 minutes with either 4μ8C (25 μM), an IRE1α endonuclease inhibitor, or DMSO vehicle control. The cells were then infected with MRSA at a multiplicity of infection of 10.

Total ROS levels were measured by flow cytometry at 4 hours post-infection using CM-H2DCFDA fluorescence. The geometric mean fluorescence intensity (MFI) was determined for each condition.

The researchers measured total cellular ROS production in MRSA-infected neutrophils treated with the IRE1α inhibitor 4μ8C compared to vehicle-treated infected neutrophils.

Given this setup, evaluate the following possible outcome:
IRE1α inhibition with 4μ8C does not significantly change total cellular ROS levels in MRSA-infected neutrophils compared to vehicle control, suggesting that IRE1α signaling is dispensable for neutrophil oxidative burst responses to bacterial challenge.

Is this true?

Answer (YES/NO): NO